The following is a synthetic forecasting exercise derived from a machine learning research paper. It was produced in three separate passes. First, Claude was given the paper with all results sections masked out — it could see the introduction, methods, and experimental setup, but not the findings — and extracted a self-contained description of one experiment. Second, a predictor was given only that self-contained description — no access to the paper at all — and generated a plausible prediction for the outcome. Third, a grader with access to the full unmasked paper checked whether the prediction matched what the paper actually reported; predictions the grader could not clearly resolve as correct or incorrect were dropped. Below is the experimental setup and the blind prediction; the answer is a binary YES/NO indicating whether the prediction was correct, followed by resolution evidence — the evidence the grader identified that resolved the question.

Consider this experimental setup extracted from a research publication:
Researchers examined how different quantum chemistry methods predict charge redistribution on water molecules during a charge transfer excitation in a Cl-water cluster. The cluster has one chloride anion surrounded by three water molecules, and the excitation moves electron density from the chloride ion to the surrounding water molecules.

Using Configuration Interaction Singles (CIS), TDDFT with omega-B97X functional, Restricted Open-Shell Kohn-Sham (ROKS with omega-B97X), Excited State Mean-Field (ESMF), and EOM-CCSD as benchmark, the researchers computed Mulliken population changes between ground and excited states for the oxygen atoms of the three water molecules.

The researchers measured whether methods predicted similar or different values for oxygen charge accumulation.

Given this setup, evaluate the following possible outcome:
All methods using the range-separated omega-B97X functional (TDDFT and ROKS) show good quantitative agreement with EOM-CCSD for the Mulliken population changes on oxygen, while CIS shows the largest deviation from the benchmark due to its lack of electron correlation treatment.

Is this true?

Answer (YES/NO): NO